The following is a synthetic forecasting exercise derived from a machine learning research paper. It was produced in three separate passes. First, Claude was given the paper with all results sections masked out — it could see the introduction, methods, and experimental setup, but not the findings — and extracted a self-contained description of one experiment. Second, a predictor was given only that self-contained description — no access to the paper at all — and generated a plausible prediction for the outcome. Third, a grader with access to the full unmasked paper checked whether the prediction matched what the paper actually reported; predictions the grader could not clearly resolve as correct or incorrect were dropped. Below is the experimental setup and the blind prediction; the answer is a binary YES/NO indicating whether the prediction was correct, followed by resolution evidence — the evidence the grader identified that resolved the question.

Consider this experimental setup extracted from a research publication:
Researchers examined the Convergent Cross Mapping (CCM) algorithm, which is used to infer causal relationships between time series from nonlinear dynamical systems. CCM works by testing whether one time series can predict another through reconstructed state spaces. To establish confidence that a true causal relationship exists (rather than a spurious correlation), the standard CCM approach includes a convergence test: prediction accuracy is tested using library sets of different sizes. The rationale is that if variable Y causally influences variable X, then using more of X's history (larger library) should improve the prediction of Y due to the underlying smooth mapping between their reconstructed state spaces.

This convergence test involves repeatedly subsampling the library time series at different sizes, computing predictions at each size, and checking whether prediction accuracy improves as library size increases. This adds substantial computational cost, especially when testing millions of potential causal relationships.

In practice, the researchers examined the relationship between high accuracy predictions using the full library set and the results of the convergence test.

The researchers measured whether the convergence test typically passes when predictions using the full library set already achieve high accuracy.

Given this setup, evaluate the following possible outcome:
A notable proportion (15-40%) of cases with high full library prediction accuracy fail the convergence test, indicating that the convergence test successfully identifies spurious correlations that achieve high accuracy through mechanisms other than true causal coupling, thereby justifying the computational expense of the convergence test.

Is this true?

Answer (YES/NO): NO